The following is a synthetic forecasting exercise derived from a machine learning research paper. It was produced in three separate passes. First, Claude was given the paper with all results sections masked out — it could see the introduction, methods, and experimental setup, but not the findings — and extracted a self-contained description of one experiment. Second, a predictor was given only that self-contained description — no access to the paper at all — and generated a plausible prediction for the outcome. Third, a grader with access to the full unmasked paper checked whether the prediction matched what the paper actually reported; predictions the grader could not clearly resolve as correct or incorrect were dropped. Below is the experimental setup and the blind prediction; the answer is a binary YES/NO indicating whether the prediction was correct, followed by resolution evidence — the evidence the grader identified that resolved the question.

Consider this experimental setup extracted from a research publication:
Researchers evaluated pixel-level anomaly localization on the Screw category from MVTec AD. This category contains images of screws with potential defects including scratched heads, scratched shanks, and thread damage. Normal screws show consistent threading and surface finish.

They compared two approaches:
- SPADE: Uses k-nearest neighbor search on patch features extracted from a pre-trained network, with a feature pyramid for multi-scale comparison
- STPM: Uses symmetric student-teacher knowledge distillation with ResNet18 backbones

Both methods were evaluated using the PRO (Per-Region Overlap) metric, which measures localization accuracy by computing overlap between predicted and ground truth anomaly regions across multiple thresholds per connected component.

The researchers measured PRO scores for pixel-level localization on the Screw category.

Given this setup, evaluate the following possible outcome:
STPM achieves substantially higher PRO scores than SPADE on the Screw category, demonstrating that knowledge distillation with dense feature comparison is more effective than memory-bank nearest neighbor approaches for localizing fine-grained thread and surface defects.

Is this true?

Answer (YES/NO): NO